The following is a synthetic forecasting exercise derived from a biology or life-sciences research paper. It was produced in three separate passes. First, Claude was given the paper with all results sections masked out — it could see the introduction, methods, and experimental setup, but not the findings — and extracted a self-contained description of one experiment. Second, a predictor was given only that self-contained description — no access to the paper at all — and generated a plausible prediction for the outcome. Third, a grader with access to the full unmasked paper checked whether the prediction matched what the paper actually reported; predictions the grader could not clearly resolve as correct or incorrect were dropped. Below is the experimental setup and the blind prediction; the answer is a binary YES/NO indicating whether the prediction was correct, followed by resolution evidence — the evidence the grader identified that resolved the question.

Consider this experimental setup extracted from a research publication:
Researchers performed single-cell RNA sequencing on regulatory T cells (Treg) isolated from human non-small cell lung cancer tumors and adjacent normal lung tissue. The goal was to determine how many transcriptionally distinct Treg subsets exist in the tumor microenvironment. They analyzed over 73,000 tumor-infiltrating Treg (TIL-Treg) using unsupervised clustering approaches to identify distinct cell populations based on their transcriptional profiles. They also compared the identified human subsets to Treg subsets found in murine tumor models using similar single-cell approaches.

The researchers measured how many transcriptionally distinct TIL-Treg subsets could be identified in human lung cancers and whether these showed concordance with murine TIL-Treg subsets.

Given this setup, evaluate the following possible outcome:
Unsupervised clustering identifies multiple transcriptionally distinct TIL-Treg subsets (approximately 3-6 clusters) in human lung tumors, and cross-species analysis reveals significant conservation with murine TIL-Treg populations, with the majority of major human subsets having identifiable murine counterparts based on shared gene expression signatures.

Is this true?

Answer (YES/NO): NO